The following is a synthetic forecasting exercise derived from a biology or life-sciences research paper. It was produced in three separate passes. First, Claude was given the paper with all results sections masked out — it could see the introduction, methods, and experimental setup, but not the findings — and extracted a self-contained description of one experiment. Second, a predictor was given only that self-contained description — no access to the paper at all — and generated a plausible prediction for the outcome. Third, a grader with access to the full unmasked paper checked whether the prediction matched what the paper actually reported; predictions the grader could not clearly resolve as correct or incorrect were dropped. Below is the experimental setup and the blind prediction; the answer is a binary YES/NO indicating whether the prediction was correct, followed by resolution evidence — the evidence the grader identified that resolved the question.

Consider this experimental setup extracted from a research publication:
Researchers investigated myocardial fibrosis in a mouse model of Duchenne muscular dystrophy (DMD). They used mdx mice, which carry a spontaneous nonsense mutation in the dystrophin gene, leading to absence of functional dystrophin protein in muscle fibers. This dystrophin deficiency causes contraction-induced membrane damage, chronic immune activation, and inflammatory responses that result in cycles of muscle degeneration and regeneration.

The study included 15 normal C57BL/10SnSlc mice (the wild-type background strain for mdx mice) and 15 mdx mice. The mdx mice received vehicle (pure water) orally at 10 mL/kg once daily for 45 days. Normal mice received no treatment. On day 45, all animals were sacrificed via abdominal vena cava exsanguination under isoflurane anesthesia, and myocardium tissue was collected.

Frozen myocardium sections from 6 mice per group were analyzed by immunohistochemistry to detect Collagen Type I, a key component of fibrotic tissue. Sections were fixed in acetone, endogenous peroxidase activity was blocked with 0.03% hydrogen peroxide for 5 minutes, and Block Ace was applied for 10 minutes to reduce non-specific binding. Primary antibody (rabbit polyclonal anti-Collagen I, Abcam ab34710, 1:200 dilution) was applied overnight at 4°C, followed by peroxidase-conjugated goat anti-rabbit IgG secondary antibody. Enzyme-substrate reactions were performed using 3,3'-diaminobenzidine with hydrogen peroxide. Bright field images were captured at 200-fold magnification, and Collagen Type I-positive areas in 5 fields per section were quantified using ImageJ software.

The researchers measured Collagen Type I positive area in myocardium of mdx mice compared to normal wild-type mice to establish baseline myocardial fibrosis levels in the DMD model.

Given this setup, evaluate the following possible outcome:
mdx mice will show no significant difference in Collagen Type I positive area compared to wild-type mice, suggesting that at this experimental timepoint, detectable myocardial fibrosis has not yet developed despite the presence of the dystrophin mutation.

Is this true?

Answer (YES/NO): NO